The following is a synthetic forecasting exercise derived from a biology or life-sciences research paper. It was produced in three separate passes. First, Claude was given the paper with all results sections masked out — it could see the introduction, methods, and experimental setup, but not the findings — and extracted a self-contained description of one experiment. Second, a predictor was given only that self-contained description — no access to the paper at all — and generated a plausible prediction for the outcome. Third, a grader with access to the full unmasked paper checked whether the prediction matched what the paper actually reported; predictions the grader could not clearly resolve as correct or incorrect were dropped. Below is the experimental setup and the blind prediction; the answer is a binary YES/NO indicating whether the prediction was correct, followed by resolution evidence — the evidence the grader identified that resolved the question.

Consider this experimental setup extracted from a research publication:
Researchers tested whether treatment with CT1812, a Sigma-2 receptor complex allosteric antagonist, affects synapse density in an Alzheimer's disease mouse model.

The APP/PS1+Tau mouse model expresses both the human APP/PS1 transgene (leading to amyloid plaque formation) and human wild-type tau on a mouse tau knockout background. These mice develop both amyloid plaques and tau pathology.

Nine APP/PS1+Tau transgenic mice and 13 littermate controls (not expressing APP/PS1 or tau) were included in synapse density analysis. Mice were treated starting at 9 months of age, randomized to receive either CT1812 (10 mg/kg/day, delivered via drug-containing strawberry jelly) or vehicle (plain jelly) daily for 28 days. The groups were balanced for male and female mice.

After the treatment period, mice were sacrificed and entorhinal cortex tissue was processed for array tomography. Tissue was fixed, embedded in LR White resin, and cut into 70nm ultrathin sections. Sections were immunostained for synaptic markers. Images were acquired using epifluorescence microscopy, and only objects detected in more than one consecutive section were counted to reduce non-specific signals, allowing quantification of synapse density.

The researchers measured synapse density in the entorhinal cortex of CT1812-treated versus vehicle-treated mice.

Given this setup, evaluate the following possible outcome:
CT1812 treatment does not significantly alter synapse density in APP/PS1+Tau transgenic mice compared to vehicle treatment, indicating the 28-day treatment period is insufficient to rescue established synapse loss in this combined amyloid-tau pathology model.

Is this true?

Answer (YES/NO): YES